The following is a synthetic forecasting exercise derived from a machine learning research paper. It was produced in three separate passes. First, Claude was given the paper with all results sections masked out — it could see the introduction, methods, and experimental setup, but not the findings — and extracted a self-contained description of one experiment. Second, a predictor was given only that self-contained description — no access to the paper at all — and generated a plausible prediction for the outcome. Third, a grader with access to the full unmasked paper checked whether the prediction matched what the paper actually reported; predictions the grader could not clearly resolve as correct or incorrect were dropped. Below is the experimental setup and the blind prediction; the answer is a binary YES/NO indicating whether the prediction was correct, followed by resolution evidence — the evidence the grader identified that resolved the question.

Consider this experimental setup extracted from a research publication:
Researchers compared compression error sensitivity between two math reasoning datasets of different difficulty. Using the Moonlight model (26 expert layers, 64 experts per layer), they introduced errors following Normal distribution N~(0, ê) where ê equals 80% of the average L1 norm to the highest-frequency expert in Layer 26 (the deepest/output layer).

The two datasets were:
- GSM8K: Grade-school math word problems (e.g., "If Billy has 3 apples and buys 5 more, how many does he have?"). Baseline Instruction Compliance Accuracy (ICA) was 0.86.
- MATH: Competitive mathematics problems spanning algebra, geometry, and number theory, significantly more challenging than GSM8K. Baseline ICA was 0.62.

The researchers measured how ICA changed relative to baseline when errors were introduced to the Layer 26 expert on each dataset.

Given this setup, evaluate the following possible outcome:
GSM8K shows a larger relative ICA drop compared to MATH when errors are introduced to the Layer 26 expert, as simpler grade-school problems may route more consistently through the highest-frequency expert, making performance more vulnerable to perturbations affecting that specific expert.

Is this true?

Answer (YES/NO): NO